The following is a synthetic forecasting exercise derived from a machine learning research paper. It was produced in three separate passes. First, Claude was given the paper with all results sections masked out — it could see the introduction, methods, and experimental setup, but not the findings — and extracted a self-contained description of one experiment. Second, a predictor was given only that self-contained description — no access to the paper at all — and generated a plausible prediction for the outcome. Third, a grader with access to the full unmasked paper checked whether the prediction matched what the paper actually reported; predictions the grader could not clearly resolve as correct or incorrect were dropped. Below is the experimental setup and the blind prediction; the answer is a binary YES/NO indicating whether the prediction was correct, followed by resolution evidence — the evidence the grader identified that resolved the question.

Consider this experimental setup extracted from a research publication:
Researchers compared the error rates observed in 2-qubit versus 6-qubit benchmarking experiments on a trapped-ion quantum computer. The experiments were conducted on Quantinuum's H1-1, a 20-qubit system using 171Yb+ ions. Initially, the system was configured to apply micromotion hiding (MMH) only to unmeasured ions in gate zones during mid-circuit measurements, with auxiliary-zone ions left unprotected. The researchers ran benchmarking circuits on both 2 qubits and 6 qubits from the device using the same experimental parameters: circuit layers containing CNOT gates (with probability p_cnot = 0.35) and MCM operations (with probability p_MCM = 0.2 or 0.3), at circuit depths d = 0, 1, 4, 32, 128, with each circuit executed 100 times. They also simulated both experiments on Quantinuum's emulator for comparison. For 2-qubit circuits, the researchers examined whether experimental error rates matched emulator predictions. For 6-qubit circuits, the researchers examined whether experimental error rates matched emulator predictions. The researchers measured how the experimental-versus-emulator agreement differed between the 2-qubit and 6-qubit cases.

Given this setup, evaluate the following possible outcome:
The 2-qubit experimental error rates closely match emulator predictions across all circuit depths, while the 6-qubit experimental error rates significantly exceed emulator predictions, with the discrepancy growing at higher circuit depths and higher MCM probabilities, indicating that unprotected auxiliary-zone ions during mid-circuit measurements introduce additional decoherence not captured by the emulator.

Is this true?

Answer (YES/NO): NO